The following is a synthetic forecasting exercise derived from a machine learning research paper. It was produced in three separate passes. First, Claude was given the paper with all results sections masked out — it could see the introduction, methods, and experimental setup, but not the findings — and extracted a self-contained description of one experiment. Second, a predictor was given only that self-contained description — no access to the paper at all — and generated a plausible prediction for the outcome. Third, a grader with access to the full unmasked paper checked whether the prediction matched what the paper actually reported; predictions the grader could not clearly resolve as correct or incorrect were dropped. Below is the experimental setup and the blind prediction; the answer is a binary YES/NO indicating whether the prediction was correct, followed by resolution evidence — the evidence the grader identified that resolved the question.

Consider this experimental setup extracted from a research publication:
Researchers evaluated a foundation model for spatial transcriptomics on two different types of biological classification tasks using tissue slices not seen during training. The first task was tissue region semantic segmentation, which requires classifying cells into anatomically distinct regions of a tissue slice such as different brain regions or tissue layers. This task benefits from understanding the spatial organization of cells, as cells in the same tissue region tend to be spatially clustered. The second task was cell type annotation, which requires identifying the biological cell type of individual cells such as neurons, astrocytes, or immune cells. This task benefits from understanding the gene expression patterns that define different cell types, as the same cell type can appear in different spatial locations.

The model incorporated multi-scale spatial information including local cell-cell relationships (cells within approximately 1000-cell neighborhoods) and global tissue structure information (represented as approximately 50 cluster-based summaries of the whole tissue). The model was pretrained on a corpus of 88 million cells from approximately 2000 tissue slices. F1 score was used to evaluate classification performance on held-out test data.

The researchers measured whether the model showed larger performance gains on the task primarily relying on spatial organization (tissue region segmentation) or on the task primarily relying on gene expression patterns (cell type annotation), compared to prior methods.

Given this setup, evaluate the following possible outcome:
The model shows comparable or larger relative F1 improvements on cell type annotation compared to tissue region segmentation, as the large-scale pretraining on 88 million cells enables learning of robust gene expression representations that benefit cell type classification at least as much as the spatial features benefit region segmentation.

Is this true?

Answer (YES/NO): YES